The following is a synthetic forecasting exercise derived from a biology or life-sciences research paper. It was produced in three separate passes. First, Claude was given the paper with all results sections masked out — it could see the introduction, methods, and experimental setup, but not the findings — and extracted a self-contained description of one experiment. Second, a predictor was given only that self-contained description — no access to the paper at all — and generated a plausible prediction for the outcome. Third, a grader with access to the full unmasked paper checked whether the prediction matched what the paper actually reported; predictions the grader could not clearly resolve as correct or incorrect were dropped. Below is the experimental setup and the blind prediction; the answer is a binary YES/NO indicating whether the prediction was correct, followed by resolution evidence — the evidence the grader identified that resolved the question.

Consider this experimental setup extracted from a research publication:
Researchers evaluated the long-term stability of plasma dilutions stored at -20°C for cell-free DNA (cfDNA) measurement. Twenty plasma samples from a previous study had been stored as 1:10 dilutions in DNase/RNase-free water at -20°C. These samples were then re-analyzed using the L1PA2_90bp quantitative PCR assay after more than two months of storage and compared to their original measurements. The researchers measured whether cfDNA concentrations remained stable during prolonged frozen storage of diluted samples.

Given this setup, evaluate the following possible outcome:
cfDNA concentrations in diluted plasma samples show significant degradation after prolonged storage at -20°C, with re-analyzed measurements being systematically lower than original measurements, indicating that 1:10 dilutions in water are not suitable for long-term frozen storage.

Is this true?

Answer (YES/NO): NO